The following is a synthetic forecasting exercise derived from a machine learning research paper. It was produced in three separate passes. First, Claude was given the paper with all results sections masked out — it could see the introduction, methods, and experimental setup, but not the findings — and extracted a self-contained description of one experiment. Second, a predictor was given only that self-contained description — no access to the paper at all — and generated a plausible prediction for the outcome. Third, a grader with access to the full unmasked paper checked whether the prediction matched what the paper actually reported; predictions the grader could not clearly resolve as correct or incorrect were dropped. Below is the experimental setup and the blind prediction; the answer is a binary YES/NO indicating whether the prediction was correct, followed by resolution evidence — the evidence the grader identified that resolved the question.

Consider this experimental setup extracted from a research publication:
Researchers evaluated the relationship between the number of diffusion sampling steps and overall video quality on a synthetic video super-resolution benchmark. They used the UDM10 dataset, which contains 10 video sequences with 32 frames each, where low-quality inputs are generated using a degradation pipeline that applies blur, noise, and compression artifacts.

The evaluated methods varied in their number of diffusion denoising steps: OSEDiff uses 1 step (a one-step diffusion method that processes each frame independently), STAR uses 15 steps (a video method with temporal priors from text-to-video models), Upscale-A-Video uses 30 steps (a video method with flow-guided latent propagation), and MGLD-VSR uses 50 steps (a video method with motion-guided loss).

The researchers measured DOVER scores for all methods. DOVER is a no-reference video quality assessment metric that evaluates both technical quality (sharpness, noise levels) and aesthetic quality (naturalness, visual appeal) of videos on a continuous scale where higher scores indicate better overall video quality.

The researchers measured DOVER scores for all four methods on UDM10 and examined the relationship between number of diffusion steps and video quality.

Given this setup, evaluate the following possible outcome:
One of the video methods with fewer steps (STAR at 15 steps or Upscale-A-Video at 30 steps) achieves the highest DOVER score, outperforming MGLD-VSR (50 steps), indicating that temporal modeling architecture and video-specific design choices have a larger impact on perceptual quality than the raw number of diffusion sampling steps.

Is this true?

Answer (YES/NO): NO